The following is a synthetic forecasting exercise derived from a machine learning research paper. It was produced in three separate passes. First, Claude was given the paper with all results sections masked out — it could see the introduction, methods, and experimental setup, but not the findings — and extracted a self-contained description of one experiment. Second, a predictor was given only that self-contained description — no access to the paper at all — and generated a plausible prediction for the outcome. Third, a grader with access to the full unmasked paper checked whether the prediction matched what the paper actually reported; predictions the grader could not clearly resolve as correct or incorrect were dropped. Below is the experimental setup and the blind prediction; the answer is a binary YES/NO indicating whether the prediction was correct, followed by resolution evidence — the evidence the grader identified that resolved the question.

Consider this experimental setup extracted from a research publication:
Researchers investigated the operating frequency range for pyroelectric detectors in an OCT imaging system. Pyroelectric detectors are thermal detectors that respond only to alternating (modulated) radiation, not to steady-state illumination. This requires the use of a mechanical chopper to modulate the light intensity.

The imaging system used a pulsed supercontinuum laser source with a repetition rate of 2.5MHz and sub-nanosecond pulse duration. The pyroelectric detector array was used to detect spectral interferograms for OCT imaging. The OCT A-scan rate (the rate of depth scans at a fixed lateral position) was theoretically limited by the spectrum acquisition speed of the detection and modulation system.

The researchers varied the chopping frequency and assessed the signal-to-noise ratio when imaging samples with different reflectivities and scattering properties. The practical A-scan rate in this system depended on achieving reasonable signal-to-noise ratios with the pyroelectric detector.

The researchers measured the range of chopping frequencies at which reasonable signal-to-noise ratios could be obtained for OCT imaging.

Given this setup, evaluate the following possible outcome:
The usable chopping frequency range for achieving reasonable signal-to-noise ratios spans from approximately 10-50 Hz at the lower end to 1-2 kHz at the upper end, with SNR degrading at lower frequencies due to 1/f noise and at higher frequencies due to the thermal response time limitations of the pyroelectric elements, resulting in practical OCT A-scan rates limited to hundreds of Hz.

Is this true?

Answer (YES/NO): NO